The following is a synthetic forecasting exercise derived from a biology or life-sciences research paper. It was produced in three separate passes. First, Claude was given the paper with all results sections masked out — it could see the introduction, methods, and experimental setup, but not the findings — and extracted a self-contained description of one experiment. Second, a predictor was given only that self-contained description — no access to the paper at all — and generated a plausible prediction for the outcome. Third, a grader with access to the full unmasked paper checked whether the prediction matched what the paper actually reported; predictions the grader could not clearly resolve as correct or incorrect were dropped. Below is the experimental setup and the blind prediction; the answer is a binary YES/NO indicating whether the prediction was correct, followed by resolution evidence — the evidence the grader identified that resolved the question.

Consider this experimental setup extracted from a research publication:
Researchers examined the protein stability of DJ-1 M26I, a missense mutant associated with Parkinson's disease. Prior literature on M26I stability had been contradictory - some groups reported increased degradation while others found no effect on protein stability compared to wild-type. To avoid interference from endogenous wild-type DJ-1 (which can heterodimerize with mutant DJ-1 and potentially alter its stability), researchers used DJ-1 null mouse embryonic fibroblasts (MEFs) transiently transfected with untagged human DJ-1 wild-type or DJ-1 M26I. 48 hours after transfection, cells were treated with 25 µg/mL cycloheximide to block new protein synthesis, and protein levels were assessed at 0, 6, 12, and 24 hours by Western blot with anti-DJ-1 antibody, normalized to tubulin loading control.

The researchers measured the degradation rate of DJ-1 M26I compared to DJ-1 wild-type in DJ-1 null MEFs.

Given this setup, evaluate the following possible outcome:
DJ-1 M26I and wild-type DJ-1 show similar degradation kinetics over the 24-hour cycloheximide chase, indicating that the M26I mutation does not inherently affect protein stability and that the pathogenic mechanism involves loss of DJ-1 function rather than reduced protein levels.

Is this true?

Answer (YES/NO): NO